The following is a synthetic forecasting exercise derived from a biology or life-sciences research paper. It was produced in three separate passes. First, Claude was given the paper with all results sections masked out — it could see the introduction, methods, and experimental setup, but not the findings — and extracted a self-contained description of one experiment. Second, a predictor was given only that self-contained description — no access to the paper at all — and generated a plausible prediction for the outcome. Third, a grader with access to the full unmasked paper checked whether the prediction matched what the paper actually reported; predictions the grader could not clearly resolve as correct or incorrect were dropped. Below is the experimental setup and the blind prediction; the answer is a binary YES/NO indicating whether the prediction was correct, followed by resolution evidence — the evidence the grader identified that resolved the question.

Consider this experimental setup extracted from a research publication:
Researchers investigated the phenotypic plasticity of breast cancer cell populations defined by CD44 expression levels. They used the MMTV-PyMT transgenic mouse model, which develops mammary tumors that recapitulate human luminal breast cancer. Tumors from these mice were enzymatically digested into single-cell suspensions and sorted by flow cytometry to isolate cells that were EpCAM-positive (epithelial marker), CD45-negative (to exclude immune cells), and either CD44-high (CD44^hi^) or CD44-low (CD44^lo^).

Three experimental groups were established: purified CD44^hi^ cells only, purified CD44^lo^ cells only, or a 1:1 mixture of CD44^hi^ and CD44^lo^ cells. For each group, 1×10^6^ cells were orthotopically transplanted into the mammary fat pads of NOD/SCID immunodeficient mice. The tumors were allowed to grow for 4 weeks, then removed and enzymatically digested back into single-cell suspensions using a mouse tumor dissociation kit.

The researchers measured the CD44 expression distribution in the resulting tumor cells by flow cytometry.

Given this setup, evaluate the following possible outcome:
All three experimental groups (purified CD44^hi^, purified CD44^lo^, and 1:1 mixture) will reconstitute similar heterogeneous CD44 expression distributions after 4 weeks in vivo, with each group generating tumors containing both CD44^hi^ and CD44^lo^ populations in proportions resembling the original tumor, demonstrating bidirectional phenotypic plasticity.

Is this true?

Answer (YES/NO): YES